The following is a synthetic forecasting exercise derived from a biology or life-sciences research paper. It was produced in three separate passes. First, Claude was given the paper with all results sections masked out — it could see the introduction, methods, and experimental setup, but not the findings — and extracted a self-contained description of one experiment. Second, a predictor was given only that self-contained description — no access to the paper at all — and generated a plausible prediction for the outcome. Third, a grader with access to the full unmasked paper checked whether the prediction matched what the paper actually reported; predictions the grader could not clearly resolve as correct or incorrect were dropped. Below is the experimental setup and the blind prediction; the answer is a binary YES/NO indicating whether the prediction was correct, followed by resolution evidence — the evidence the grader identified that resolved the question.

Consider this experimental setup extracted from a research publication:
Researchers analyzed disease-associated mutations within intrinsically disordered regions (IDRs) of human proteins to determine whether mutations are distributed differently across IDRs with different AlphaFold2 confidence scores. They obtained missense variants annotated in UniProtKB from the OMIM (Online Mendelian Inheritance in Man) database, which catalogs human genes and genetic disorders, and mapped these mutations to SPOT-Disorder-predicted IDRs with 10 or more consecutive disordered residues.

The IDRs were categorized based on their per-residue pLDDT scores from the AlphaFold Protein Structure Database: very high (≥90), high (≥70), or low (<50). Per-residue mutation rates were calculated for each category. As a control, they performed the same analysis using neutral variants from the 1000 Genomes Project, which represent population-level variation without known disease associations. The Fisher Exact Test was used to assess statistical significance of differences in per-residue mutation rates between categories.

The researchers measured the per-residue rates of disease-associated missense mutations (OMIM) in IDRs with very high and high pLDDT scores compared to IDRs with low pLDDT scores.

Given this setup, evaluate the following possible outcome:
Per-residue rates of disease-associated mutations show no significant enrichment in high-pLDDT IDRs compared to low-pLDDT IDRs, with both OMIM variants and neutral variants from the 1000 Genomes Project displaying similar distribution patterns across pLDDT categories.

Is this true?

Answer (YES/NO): NO